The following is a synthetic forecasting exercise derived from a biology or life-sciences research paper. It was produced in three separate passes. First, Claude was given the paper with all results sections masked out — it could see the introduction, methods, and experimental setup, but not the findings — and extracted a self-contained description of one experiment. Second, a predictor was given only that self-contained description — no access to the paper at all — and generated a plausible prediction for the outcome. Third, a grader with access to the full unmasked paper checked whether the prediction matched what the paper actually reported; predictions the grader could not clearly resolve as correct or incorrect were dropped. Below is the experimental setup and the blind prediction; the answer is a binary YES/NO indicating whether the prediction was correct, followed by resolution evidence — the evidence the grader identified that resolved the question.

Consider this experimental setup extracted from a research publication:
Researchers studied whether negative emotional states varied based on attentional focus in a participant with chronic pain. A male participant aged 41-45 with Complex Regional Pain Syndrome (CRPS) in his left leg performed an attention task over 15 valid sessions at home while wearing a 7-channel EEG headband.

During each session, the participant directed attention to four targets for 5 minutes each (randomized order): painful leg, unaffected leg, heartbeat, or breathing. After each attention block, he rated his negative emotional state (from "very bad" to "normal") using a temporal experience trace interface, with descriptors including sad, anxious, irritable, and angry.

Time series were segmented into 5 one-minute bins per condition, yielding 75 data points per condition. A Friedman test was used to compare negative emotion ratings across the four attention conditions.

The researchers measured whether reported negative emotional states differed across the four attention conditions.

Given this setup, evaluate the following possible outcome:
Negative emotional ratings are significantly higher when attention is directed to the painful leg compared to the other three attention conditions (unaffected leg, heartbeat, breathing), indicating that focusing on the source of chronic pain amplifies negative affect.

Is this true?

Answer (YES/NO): YES